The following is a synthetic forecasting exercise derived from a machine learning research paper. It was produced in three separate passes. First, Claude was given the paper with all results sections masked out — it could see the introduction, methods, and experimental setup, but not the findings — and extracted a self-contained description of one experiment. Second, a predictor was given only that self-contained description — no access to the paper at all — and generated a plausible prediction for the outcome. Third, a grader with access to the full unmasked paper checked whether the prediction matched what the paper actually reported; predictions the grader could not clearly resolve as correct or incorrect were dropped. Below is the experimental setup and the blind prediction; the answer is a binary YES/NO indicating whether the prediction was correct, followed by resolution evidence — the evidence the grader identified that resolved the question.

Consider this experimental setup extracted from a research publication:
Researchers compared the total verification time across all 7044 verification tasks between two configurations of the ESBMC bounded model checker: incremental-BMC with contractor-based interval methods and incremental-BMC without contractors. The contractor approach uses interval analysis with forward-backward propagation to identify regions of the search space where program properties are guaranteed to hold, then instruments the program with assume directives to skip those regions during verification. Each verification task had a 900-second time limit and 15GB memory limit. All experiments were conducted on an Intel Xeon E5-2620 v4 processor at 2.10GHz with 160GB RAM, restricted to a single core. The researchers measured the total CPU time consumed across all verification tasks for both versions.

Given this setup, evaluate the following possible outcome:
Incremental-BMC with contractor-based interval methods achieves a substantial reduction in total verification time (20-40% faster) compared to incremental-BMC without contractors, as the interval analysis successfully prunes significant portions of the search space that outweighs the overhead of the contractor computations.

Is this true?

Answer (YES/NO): NO